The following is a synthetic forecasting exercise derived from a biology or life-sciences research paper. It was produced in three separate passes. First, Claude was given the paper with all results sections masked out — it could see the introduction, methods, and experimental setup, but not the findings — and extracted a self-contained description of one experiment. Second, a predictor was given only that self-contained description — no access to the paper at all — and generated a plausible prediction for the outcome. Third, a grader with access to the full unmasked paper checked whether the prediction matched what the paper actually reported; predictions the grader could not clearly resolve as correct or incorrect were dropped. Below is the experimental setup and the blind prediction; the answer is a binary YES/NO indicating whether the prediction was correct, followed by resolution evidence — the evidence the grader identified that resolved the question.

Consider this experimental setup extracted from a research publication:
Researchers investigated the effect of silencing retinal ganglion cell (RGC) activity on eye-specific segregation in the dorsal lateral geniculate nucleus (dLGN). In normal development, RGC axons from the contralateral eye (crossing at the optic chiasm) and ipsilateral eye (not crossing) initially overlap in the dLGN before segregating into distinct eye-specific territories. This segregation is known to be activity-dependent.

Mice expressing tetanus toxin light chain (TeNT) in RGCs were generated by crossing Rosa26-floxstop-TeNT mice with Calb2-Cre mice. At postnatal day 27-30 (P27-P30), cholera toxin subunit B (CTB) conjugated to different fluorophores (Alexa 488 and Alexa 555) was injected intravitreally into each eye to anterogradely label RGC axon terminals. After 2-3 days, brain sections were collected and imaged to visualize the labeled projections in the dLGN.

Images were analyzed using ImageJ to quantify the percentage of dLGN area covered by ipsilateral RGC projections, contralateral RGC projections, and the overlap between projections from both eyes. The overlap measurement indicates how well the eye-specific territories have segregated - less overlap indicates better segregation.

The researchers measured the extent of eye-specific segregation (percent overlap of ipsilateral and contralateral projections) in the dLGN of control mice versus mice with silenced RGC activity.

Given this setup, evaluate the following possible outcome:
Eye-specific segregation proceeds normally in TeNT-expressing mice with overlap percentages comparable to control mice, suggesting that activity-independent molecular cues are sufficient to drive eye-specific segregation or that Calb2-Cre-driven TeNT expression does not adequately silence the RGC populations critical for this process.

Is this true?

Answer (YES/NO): NO